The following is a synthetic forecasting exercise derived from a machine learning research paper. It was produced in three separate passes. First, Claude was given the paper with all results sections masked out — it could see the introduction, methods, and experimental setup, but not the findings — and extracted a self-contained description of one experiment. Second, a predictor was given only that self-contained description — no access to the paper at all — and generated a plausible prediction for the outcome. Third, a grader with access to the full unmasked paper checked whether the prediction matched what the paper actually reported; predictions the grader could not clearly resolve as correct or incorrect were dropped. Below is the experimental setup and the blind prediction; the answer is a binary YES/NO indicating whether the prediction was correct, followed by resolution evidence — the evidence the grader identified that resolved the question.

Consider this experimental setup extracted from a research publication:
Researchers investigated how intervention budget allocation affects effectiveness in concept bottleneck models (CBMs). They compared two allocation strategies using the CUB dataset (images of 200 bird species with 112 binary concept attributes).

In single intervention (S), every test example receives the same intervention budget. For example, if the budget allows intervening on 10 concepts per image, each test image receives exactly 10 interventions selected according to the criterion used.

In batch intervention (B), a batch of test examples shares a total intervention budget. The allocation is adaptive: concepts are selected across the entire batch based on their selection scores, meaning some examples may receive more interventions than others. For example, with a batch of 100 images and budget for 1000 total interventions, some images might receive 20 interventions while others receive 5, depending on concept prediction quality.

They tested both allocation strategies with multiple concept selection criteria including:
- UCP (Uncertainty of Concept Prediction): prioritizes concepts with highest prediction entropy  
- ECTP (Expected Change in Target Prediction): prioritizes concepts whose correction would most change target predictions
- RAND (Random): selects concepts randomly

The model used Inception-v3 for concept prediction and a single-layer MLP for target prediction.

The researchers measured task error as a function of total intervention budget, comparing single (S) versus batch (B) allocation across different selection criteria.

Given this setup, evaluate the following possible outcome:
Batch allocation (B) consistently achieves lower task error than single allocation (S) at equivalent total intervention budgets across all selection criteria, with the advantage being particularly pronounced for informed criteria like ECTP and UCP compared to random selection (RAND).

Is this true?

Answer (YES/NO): NO